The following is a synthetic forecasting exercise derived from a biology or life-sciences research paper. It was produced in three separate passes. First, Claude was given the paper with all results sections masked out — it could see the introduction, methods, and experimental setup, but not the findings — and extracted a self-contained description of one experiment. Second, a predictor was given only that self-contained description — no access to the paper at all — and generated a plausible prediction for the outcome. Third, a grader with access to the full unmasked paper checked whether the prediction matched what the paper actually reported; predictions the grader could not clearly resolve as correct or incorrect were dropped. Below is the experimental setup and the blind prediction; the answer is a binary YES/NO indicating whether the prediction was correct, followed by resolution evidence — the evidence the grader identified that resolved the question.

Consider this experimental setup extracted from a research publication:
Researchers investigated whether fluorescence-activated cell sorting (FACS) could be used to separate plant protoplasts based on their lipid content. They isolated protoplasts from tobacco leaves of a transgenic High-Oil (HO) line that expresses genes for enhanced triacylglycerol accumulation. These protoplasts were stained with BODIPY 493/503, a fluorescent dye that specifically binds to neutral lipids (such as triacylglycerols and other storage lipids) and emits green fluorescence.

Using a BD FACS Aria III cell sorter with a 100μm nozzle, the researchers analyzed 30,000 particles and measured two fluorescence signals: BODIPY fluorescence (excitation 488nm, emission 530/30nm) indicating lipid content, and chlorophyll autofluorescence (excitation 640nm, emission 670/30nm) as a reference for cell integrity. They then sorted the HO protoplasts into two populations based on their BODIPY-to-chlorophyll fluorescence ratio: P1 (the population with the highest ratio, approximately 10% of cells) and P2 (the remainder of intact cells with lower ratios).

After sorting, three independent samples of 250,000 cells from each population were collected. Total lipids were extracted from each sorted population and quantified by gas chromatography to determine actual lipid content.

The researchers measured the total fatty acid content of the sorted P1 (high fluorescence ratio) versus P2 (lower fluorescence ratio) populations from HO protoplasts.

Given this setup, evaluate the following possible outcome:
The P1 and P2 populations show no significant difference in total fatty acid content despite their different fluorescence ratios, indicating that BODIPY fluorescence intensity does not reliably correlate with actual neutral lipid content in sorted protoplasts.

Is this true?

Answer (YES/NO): NO